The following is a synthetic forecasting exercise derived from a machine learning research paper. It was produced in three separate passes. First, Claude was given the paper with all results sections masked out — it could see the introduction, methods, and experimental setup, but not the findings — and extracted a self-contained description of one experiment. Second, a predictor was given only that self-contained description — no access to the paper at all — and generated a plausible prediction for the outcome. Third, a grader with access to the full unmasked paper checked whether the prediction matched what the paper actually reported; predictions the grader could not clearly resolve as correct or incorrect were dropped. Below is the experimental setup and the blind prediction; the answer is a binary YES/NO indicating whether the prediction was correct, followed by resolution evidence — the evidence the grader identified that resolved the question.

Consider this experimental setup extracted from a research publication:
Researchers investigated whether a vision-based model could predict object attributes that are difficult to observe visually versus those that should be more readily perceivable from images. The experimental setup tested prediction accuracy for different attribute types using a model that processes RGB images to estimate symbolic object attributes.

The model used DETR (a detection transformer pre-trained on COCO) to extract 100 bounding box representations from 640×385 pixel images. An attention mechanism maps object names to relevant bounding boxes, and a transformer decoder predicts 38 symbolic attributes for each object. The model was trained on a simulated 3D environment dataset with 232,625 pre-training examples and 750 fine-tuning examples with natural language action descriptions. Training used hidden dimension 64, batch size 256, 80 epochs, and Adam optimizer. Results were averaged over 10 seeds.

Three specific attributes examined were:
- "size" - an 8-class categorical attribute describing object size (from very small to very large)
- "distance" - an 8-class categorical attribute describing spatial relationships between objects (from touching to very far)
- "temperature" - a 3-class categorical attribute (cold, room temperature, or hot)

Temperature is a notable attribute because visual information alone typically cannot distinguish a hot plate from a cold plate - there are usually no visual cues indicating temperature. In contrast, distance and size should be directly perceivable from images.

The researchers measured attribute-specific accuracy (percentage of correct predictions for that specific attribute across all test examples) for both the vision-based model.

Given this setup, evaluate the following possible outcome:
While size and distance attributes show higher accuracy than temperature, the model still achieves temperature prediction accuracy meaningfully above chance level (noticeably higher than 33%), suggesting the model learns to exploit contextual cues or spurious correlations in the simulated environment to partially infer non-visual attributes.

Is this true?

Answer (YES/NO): NO